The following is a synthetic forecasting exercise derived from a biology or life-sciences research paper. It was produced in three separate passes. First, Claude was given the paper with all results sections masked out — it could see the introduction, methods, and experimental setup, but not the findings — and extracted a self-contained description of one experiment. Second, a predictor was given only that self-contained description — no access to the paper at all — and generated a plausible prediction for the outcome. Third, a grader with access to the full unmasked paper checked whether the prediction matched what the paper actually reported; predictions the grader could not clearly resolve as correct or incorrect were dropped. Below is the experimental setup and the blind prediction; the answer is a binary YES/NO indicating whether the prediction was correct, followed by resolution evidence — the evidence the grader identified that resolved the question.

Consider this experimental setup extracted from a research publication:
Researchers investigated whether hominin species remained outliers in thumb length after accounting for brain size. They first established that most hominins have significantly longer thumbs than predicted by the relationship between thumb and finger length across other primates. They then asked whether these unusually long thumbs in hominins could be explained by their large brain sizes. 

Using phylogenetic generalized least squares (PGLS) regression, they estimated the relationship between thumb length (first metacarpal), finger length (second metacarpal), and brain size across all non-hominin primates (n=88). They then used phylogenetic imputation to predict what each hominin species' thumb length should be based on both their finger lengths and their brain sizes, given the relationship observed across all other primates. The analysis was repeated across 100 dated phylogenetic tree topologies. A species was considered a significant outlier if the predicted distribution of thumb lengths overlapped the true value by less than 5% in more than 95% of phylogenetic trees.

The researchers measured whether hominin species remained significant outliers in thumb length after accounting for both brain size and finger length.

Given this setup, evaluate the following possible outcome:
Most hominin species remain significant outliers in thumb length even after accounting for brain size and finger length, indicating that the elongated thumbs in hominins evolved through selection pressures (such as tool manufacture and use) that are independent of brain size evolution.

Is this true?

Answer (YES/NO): NO